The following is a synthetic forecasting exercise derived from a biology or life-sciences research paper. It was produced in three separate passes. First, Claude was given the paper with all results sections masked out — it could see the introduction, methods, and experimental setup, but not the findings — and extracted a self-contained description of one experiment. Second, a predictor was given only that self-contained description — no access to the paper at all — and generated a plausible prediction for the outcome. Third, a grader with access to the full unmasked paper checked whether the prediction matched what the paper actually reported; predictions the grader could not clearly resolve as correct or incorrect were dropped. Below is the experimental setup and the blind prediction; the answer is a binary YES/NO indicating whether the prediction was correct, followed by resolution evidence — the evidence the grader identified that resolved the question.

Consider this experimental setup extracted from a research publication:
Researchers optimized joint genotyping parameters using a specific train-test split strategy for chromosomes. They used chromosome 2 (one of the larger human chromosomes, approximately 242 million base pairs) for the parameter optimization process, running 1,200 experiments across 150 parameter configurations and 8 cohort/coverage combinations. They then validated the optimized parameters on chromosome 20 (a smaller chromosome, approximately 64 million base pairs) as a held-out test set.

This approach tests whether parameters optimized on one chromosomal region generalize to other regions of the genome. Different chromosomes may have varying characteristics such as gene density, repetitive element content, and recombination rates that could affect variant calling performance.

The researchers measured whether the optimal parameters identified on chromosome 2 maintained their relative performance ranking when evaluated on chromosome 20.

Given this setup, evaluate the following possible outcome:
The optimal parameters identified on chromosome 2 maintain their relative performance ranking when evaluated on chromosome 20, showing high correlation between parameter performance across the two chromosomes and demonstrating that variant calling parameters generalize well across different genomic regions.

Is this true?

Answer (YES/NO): YES